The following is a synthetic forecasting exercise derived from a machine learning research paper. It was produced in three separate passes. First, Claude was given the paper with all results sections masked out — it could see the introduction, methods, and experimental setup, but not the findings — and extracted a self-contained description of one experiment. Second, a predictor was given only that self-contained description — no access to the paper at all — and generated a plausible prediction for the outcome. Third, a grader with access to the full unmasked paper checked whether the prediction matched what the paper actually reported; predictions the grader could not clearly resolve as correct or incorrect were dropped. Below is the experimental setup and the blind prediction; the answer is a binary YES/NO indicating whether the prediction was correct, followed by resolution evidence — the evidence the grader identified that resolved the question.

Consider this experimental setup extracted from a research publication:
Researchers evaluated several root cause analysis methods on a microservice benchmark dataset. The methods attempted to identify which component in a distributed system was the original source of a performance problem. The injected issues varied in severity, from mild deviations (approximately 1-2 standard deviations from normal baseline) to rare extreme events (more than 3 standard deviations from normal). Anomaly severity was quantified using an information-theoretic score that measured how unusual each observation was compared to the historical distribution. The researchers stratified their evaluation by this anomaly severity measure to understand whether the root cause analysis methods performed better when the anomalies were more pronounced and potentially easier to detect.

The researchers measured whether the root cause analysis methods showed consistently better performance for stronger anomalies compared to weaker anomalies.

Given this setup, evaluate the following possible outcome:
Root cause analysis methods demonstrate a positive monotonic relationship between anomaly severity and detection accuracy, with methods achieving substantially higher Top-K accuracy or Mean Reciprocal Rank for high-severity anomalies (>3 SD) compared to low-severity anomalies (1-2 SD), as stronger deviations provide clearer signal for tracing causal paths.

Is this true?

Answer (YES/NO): NO